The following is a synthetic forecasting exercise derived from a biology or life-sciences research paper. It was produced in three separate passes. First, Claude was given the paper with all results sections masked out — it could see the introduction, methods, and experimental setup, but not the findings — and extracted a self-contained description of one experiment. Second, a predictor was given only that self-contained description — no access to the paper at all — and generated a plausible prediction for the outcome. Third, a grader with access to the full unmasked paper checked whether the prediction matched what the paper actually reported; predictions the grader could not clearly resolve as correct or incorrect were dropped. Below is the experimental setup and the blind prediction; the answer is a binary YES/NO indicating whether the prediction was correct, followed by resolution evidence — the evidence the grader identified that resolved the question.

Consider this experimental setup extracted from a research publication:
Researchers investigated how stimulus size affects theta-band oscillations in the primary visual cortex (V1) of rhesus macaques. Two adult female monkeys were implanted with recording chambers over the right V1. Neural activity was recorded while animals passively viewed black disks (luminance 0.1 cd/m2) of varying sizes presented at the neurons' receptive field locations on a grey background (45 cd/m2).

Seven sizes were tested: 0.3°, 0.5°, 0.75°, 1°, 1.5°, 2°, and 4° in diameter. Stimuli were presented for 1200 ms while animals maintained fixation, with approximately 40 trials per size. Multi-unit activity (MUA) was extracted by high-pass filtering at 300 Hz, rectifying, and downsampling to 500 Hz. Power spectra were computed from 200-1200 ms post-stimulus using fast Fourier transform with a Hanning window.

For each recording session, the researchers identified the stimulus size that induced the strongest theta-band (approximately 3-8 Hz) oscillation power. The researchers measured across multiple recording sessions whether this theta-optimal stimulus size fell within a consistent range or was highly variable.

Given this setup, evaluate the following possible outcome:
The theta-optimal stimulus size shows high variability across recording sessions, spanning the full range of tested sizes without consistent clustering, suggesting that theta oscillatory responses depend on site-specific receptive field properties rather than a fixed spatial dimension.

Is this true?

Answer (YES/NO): NO